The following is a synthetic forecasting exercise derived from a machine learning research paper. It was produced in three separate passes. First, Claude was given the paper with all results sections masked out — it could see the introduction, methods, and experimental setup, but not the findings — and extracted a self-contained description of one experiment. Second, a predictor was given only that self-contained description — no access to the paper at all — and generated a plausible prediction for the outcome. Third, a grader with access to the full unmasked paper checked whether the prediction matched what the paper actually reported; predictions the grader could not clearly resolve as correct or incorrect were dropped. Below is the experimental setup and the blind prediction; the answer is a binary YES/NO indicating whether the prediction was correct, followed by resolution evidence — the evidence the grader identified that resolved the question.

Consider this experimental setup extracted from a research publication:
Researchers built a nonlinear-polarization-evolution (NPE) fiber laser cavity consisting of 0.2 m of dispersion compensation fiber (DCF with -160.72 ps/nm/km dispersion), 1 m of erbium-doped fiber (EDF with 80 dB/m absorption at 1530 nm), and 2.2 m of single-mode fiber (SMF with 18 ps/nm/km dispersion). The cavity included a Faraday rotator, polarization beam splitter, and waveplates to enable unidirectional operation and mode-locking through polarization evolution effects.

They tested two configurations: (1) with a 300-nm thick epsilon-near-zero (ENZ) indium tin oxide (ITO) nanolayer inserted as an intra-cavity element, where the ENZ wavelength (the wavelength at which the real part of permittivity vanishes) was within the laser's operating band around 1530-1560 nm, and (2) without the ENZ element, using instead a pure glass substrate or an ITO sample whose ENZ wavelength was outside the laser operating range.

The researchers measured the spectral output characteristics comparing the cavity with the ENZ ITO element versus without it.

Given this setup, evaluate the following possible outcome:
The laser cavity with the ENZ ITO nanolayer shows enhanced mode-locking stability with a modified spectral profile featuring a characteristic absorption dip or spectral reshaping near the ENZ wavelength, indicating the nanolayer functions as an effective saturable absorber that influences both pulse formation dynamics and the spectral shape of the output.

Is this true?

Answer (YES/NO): NO